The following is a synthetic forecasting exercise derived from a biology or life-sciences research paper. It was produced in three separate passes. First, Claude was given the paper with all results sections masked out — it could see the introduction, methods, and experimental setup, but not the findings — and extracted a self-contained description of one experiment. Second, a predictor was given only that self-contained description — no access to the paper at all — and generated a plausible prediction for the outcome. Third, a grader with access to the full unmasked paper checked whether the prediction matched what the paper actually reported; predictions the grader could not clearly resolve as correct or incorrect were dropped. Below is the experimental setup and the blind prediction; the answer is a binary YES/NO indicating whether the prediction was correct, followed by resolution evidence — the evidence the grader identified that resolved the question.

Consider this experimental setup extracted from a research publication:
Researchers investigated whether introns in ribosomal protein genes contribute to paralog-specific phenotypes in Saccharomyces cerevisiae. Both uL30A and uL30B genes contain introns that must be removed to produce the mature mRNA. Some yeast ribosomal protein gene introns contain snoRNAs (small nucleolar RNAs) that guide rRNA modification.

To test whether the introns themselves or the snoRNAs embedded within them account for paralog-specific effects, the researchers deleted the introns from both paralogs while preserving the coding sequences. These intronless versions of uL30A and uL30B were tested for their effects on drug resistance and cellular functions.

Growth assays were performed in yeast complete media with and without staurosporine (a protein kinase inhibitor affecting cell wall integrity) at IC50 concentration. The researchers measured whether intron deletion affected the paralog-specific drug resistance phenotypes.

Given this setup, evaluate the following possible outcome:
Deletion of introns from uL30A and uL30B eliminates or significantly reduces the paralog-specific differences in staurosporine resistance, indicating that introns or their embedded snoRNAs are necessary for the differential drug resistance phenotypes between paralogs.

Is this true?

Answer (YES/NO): NO